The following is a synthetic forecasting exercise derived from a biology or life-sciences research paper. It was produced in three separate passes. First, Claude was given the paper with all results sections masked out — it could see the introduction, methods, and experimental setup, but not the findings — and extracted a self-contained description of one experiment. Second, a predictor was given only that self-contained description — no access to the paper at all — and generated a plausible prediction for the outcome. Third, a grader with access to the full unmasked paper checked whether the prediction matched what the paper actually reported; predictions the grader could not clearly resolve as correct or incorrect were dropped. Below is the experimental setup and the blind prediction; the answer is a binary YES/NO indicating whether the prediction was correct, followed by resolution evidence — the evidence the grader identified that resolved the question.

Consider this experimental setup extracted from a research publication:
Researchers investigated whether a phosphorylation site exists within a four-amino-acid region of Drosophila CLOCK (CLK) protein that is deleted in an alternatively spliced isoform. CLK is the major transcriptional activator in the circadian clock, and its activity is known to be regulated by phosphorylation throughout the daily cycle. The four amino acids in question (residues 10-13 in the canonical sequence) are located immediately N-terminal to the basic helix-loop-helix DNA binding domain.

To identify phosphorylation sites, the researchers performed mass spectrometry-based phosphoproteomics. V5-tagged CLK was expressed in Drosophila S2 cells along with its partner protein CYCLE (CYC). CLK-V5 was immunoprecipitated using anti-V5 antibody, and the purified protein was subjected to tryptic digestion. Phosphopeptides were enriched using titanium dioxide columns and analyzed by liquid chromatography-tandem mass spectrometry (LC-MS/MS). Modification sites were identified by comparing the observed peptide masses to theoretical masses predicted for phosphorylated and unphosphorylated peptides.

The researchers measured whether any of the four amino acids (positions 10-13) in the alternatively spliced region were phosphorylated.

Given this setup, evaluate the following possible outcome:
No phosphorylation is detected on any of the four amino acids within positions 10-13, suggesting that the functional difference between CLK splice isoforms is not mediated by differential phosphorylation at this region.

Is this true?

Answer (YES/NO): NO